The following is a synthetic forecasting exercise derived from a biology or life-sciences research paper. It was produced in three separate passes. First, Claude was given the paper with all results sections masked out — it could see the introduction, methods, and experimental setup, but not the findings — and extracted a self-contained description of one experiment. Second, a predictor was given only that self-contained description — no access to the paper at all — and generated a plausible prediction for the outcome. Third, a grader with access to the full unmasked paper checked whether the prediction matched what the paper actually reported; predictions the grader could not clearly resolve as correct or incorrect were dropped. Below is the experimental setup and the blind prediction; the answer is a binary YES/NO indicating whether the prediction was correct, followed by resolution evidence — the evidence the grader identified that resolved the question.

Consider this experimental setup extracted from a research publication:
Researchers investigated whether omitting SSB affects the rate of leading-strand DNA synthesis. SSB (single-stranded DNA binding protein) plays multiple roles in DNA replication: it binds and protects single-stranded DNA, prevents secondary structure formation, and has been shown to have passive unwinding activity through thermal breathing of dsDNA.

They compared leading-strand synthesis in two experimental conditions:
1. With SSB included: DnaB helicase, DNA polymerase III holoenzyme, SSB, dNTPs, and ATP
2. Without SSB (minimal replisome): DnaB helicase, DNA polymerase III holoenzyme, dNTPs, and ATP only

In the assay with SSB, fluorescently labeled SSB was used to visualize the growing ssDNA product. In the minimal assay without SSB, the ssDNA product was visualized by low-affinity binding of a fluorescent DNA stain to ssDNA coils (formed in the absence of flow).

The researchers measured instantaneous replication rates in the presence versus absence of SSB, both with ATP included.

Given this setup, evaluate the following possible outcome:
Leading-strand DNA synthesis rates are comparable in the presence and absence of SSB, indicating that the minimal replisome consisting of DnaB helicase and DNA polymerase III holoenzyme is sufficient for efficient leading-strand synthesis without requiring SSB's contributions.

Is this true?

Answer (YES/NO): YES